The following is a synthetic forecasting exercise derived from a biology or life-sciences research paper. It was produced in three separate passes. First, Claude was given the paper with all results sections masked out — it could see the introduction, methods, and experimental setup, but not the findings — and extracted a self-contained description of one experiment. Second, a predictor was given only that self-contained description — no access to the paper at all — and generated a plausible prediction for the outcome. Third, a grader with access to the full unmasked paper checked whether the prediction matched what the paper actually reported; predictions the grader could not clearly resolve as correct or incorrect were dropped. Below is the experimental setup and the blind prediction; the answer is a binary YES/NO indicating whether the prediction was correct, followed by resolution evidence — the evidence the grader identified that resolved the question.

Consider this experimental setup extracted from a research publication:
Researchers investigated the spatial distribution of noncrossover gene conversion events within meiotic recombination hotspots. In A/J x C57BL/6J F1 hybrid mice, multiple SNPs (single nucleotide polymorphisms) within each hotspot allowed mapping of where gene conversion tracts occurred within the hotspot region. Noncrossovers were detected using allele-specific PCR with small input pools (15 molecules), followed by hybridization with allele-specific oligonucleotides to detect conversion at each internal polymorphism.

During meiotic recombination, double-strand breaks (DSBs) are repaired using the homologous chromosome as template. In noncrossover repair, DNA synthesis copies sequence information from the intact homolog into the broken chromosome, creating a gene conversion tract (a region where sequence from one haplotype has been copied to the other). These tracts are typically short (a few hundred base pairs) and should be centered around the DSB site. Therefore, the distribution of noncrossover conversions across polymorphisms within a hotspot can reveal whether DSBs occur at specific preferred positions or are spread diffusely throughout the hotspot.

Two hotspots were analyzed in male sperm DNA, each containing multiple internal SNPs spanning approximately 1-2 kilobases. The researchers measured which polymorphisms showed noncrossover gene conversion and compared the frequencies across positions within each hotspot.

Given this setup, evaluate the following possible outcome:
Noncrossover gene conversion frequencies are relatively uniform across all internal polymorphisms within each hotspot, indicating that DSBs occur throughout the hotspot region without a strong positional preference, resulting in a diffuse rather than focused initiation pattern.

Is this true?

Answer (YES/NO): NO